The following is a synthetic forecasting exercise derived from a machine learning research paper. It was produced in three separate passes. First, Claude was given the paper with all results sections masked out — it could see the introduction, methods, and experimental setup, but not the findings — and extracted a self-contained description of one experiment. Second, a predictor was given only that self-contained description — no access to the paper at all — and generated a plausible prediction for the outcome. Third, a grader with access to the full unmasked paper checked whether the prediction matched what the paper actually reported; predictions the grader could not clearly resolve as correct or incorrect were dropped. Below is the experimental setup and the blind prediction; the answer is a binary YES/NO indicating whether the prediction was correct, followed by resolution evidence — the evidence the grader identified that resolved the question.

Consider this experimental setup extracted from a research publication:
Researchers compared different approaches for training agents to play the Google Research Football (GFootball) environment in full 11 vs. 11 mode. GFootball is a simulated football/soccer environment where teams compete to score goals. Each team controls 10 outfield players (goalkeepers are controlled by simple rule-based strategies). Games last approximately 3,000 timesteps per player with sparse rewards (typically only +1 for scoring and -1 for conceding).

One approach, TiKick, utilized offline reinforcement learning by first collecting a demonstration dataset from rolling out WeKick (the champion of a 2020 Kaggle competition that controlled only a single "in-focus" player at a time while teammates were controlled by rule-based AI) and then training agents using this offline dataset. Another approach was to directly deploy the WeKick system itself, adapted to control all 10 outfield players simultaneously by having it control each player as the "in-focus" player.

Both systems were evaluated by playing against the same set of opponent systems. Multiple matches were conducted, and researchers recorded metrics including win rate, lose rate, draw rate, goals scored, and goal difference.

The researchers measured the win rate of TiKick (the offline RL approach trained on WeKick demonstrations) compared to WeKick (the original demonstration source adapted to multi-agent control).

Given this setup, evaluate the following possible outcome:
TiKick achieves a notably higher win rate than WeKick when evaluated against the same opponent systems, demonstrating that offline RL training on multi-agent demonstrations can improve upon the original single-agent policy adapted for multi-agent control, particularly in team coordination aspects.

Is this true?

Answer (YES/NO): YES